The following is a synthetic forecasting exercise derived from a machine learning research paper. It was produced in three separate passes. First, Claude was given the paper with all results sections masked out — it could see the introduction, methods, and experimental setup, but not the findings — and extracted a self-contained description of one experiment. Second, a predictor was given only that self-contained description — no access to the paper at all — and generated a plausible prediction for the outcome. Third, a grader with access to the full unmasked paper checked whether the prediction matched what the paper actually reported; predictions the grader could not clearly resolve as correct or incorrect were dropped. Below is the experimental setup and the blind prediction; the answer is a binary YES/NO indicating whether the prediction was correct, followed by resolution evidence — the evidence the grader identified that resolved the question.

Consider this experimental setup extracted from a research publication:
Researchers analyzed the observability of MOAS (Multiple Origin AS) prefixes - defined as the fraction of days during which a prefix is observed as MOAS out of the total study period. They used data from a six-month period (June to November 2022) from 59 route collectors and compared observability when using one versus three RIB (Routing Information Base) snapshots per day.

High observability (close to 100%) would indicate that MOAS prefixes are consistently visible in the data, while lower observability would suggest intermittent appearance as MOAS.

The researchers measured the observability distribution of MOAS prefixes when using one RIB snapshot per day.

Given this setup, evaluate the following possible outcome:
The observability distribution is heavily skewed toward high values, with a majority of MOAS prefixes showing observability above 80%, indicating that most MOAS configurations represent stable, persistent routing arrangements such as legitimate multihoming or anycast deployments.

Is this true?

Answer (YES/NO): YES